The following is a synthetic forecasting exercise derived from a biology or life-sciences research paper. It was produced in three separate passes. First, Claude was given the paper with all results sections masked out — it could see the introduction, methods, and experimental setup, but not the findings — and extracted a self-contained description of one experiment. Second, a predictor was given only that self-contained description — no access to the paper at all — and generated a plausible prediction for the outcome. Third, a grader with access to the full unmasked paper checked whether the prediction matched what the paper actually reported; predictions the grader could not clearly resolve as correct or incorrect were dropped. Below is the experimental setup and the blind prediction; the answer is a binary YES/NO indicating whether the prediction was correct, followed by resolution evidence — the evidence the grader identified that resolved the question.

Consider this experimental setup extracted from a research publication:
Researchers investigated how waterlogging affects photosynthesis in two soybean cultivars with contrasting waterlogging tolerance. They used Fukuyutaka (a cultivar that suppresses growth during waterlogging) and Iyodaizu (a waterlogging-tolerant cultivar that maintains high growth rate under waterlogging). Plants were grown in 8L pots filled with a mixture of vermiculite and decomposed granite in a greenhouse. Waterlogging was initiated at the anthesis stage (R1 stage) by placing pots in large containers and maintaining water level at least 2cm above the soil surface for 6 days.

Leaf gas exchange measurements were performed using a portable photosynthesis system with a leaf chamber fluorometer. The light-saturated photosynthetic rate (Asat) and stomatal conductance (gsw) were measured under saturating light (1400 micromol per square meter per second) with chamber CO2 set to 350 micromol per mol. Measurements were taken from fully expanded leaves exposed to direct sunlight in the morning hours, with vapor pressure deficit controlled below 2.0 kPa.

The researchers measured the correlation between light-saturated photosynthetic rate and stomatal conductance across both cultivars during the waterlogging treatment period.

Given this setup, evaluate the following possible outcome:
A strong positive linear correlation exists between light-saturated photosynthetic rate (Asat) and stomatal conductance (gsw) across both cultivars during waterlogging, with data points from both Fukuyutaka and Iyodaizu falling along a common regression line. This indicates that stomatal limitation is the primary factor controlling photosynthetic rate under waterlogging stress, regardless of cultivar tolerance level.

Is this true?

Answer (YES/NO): NO